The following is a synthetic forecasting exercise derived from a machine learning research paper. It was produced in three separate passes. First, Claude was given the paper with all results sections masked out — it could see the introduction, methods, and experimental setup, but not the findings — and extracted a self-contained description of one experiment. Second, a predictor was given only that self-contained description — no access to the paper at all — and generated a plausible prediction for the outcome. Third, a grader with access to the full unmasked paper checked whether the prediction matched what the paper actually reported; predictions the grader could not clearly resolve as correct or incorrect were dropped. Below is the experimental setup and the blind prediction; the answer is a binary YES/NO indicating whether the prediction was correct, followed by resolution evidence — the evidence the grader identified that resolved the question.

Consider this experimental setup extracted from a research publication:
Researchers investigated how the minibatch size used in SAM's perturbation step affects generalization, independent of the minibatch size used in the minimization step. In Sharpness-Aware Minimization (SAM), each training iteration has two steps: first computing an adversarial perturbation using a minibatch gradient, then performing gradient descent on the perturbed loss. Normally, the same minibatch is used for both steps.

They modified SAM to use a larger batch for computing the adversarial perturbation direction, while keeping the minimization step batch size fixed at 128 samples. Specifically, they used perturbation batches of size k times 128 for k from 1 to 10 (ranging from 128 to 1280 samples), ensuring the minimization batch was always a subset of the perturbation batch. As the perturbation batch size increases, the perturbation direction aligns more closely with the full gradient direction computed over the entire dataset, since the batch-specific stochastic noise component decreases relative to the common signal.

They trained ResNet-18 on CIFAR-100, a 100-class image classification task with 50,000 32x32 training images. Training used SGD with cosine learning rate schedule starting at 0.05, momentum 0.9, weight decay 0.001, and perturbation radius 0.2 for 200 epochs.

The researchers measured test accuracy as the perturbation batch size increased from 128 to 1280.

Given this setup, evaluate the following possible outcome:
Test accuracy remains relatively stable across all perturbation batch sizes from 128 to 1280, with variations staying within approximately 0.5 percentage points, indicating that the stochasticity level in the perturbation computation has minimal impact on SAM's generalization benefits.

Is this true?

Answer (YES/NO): NO